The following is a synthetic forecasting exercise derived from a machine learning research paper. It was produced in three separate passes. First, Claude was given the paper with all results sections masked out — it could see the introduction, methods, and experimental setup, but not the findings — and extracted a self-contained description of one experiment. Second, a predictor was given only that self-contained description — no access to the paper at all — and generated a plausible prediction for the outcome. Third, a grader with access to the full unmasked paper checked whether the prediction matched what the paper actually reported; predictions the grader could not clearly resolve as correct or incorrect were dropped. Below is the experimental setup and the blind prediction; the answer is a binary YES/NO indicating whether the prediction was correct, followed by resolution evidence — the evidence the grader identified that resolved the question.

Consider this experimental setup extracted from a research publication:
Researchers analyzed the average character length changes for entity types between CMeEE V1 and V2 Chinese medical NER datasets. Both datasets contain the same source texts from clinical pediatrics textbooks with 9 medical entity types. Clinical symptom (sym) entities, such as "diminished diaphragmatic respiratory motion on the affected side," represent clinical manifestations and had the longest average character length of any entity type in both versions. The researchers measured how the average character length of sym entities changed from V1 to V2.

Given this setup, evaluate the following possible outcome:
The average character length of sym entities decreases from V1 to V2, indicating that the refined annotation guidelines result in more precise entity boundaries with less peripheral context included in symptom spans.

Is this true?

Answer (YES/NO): NO